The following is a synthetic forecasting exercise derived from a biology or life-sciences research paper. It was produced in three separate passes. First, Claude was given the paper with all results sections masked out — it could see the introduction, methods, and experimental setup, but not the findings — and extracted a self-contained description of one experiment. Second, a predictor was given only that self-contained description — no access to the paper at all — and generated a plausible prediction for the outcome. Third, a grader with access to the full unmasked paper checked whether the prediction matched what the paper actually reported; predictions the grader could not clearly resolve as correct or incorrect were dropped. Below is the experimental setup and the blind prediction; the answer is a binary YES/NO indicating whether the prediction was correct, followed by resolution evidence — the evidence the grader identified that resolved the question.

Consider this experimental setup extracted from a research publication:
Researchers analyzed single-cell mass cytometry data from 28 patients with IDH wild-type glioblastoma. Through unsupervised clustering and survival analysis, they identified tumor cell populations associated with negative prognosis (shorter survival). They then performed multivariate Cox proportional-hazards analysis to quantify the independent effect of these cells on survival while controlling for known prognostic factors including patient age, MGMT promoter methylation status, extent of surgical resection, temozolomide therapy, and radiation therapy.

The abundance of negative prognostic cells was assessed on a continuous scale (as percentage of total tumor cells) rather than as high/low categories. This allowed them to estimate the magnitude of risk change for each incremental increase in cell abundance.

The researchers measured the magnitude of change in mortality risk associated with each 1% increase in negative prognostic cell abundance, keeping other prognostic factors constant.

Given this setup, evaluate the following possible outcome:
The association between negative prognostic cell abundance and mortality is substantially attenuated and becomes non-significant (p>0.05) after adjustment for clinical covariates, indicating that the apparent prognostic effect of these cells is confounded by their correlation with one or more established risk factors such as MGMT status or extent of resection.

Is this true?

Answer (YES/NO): NO